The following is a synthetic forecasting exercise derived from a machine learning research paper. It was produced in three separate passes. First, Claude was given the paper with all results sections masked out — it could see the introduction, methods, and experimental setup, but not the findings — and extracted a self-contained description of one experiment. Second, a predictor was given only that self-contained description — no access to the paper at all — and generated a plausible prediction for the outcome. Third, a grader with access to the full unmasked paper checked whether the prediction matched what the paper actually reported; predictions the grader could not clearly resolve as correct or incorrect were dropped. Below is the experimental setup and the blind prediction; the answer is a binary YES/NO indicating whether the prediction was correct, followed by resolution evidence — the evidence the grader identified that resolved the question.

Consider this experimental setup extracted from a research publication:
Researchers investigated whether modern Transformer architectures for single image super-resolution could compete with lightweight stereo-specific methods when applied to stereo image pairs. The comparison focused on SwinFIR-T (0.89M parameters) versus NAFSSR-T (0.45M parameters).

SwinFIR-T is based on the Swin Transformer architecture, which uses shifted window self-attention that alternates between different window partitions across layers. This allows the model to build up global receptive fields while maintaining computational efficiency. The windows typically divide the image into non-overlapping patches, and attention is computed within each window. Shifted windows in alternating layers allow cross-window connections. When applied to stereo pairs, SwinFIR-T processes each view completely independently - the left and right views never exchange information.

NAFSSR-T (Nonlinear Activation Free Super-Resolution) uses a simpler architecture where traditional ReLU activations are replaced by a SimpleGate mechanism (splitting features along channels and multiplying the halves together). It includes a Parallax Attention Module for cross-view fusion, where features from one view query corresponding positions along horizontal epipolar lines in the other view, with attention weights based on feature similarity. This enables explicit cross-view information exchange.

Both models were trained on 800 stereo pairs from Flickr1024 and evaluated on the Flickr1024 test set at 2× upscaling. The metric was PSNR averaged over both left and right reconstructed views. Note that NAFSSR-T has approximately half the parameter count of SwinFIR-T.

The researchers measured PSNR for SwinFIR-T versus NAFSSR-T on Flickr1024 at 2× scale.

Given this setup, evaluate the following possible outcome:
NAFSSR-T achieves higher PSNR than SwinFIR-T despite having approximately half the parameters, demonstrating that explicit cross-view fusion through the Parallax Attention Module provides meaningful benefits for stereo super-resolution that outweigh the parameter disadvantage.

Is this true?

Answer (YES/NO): NO